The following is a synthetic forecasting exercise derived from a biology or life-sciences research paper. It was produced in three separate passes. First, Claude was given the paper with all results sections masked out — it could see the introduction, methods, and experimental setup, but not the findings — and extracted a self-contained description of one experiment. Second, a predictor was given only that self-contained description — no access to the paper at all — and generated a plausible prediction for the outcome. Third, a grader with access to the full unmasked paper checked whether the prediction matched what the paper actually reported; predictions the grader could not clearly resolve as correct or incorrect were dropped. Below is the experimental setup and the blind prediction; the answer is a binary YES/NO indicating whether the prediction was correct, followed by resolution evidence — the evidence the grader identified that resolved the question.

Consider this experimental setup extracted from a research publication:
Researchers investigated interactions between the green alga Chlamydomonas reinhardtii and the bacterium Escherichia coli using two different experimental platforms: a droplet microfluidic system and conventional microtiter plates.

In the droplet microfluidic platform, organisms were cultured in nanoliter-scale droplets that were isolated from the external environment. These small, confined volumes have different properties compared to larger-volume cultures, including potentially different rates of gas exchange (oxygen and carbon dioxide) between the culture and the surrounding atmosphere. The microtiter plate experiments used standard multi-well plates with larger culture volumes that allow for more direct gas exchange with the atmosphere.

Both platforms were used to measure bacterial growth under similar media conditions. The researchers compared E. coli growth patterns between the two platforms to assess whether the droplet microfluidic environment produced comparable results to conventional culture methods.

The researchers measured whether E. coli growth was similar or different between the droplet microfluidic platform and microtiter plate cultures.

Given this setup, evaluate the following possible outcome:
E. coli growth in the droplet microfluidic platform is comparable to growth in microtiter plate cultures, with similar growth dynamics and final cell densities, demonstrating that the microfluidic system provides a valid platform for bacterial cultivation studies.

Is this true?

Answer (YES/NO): NO